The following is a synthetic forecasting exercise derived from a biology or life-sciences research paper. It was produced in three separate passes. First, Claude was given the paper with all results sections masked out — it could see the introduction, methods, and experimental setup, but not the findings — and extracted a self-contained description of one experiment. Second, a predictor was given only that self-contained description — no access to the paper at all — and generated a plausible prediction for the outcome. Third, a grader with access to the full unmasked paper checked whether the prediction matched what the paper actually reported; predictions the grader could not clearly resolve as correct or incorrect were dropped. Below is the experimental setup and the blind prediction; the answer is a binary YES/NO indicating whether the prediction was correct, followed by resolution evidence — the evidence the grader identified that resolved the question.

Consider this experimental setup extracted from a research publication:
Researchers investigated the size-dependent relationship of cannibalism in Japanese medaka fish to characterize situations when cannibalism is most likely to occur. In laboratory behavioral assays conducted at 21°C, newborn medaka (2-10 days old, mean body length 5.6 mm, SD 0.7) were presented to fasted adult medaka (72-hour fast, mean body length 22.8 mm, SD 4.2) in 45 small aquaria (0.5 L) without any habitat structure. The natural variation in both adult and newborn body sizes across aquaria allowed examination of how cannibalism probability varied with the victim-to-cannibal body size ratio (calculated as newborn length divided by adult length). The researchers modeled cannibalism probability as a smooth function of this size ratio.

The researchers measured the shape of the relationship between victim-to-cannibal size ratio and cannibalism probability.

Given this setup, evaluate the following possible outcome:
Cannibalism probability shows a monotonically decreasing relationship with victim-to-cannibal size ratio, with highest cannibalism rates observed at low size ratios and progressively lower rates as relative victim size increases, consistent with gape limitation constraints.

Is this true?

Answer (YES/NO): NO